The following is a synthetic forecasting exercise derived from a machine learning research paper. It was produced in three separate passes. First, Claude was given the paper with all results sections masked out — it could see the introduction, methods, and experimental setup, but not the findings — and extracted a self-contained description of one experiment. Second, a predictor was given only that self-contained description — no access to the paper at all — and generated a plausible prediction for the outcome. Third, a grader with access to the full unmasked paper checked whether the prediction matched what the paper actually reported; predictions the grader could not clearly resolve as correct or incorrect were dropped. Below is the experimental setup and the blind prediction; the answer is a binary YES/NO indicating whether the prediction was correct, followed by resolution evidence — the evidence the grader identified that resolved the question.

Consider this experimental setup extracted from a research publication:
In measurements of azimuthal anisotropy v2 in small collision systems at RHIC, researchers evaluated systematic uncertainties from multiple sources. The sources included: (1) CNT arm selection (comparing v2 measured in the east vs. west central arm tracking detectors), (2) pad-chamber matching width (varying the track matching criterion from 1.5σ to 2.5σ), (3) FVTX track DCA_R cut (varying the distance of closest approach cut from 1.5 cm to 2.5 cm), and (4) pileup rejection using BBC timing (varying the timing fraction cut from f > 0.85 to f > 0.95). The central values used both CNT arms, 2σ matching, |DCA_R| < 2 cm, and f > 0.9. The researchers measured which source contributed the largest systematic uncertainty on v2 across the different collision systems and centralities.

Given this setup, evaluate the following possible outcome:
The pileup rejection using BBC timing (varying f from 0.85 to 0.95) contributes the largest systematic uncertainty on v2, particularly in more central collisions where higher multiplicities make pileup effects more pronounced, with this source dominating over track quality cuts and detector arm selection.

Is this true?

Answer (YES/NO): NO